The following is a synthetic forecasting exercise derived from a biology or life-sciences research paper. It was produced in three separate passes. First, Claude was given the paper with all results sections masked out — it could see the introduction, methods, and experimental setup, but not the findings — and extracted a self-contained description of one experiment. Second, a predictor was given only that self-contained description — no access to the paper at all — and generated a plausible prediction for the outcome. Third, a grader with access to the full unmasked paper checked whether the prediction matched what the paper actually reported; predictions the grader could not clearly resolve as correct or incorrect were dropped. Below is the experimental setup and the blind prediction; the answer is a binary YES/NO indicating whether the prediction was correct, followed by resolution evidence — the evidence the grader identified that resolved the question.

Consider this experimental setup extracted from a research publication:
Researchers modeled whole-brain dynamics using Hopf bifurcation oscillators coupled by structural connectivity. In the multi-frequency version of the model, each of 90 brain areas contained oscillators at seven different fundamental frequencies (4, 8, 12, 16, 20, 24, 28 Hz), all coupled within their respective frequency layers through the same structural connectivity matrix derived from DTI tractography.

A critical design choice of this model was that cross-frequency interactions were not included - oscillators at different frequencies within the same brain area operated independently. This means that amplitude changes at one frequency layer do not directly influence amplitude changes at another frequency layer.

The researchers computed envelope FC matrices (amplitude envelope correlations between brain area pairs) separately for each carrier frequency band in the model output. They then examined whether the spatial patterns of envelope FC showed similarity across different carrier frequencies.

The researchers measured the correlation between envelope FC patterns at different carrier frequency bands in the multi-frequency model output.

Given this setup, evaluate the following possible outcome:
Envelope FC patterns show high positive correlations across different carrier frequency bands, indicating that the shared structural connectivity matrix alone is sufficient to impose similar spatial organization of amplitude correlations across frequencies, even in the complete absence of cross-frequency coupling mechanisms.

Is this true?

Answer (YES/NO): YES